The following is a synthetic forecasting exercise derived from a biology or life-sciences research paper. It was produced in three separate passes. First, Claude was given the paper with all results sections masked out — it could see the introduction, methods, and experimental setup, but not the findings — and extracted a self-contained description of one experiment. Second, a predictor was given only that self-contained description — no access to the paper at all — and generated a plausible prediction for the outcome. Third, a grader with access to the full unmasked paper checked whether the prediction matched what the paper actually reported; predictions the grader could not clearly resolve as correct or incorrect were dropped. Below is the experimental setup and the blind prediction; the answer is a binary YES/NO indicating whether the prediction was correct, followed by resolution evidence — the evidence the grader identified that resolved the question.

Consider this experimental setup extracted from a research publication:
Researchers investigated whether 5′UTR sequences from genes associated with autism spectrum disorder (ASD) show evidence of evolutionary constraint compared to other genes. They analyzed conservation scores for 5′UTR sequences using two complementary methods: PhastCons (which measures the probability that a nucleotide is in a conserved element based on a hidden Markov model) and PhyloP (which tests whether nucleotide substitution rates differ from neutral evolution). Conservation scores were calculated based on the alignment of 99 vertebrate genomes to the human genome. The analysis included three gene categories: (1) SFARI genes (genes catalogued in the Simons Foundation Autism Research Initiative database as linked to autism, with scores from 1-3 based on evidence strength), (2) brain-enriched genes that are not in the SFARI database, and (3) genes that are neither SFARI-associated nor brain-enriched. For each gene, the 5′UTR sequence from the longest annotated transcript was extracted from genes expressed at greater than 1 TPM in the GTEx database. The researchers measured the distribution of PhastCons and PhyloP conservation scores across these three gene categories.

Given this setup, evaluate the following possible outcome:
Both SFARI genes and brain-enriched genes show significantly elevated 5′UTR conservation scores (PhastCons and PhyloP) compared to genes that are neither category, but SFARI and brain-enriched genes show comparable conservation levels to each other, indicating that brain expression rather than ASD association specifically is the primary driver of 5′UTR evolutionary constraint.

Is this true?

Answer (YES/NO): NO